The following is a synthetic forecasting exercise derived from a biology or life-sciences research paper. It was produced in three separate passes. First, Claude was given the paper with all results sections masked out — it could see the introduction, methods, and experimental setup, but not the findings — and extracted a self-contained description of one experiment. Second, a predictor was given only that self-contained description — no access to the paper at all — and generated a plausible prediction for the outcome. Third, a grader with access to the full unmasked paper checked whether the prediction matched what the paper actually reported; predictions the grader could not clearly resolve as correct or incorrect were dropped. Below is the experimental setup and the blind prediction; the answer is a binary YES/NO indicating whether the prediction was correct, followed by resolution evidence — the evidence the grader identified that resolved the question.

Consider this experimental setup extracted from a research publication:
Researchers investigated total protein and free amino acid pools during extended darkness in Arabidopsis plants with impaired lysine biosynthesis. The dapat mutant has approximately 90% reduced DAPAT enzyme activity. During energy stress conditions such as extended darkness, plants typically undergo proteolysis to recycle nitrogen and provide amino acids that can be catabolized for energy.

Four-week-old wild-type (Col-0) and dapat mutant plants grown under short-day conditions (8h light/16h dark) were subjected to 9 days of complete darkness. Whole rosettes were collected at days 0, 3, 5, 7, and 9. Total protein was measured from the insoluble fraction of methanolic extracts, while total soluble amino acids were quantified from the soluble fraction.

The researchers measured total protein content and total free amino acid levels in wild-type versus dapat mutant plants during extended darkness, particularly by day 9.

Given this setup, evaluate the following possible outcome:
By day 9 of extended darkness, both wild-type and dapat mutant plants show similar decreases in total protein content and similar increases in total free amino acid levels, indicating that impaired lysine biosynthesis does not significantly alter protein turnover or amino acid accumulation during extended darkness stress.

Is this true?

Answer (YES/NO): NO